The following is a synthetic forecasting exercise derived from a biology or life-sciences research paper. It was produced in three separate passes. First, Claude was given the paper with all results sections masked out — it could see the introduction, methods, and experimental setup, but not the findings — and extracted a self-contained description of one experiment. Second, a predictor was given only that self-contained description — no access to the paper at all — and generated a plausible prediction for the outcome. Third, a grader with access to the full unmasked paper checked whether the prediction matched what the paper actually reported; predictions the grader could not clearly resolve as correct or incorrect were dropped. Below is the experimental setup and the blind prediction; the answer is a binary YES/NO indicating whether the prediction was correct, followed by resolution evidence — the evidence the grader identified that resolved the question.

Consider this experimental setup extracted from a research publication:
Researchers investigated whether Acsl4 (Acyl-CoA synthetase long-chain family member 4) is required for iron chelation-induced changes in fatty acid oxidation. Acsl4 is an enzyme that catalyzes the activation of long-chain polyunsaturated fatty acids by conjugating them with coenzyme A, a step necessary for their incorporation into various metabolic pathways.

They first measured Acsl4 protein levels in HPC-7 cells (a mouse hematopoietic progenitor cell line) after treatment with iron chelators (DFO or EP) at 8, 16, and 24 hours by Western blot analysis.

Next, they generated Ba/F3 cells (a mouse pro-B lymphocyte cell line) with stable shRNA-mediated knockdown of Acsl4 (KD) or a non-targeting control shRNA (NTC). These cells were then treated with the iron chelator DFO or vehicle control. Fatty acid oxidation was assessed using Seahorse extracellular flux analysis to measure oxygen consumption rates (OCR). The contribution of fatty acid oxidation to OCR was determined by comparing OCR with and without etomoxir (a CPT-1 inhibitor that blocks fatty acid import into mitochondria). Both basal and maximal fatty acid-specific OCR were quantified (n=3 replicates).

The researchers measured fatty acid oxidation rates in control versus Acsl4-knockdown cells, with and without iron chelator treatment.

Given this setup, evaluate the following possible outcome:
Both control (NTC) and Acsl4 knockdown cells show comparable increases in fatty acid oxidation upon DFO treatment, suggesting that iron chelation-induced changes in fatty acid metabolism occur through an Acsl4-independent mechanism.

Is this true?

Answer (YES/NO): NO